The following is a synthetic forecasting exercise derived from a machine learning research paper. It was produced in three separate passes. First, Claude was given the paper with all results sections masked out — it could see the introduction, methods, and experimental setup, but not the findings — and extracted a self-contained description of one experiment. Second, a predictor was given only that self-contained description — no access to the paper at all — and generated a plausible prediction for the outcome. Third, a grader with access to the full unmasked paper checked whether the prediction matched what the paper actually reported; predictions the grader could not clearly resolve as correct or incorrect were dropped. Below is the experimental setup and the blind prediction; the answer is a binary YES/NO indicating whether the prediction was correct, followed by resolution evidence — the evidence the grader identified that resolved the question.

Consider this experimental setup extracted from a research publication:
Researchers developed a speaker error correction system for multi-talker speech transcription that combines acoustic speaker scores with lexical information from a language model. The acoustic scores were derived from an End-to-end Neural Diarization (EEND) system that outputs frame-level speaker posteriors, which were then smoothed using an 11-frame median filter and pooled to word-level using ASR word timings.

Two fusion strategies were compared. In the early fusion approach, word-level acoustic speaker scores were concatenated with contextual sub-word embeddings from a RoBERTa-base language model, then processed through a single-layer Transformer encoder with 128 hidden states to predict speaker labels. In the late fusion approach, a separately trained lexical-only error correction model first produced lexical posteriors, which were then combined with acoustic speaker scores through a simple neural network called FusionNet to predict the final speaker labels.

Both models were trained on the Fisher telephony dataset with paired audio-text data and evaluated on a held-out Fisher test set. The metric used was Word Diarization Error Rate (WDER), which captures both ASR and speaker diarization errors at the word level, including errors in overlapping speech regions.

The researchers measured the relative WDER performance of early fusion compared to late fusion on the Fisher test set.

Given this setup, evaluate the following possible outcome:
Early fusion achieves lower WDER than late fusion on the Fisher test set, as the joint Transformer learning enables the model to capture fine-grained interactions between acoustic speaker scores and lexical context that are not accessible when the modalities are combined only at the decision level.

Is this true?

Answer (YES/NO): YES